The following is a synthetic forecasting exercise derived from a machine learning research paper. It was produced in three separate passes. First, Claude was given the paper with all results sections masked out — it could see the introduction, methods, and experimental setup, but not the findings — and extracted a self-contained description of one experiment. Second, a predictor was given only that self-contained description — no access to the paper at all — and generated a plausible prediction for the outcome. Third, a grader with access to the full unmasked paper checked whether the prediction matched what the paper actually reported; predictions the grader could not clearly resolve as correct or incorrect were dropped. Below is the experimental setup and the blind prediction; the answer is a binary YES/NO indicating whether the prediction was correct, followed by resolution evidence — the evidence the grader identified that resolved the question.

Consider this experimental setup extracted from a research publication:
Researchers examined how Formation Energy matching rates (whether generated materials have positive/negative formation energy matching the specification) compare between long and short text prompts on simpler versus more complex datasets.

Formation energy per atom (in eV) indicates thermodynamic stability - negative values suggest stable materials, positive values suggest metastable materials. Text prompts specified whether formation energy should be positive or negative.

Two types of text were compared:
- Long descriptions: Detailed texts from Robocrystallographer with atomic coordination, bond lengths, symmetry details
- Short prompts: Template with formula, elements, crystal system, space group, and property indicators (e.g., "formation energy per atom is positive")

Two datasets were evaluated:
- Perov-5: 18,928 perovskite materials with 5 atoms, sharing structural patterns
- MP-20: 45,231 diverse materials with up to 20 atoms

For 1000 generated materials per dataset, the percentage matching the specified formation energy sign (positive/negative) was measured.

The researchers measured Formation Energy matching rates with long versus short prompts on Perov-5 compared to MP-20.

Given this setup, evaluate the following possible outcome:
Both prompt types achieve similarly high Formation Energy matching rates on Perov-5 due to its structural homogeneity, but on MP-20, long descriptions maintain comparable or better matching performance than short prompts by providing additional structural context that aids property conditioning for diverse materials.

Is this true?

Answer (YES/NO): NO